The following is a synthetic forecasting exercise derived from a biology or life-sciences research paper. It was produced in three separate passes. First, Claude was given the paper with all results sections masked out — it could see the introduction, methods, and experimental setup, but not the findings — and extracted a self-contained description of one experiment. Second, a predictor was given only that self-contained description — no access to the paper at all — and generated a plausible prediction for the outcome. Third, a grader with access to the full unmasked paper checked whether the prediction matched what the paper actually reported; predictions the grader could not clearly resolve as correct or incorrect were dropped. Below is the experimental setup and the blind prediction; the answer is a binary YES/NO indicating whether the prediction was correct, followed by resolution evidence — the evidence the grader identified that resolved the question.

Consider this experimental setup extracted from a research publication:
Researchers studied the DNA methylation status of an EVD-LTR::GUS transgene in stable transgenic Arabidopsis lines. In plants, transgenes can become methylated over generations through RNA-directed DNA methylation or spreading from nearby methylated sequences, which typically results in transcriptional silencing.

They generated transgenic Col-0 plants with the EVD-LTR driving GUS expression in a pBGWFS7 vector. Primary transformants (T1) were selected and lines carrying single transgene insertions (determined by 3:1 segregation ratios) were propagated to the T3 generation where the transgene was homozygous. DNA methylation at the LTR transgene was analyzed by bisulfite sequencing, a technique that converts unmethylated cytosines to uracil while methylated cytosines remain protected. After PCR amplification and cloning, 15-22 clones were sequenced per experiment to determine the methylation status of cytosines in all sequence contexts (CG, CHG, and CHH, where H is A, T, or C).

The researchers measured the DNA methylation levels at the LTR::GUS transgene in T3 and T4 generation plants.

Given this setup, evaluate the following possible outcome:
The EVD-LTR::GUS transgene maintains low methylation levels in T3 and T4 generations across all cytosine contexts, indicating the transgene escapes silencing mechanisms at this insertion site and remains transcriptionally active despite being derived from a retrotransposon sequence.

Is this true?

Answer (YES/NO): YES